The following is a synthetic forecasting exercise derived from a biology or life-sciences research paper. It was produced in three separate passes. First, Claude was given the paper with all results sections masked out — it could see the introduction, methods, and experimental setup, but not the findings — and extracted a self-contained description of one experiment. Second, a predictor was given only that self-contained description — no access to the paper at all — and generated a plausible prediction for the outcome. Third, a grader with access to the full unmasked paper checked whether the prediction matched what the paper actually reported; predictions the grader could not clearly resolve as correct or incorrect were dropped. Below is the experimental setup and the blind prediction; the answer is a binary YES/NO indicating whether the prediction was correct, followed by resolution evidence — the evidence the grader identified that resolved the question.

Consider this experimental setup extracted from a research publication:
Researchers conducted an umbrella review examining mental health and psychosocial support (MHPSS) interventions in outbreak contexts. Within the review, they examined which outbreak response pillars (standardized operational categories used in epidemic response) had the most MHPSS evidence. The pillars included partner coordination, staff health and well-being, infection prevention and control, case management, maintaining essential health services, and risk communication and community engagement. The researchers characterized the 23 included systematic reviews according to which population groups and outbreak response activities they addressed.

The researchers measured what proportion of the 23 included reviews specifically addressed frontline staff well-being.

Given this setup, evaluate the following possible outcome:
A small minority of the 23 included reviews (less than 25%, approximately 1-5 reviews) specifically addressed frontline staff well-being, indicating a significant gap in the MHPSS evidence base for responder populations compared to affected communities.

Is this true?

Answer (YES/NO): NO